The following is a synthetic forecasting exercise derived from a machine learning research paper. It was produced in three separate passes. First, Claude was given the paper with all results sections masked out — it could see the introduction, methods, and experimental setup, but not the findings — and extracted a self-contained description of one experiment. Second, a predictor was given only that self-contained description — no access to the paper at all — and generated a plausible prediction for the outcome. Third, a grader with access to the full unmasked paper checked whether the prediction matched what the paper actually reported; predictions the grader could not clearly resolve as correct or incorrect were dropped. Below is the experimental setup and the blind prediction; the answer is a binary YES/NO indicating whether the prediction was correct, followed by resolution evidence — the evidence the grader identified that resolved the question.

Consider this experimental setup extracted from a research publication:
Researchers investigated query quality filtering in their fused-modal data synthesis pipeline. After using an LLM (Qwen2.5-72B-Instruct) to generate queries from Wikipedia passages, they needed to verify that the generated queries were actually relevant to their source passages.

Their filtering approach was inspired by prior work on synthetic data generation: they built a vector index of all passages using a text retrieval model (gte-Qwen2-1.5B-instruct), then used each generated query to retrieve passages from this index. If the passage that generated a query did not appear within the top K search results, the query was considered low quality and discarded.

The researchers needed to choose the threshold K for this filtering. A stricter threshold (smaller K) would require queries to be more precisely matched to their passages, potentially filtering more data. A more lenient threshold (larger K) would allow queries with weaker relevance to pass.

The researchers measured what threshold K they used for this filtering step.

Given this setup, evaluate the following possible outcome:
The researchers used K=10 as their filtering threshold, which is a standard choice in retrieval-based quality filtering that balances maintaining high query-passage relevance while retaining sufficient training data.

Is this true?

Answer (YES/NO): NO